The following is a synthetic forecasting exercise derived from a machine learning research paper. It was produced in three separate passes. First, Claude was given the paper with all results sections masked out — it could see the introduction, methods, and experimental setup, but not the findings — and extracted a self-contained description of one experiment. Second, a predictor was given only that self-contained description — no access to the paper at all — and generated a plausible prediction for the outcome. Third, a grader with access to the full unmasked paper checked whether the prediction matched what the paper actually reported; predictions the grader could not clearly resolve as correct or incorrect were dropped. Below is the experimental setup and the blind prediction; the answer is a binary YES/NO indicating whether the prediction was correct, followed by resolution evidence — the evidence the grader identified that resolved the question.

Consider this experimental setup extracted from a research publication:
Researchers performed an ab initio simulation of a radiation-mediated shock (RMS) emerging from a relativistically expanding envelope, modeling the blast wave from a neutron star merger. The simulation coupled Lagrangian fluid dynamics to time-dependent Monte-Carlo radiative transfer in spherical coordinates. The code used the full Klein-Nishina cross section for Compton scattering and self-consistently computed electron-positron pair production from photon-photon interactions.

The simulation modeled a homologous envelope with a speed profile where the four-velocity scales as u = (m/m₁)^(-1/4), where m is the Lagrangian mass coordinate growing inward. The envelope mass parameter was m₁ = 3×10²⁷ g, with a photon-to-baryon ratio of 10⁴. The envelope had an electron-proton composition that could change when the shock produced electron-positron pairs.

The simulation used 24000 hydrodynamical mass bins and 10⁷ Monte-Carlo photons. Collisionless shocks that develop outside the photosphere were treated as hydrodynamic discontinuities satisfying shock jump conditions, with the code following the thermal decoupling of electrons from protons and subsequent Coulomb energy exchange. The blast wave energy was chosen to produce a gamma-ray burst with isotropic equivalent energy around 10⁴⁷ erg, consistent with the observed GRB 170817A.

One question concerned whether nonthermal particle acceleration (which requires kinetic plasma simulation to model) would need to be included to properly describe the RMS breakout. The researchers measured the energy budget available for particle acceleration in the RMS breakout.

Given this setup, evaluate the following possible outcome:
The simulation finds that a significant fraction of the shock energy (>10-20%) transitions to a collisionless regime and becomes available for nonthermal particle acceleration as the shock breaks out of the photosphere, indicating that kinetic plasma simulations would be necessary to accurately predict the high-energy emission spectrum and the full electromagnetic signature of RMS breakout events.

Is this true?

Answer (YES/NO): NO